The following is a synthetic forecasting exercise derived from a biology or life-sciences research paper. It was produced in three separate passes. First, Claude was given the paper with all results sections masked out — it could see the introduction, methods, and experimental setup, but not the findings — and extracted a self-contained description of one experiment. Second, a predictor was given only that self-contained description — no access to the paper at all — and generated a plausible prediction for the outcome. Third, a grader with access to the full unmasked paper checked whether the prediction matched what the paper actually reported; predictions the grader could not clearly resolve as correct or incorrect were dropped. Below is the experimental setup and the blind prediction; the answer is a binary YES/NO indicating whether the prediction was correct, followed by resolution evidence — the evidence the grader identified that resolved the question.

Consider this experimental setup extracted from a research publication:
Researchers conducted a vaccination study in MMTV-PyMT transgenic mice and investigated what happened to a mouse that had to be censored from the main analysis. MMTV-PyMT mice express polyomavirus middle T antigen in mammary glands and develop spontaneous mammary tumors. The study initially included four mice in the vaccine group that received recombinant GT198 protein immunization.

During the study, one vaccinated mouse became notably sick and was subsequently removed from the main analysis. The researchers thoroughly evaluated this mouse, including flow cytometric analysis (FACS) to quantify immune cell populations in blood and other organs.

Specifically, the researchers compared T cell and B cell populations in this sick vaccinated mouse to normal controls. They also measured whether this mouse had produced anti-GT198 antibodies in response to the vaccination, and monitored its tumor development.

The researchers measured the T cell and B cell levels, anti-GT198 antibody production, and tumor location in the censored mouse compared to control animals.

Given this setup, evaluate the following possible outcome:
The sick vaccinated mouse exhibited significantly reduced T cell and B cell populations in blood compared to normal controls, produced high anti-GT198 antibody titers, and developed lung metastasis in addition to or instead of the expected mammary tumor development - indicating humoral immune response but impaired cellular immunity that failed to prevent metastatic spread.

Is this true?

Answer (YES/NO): NO